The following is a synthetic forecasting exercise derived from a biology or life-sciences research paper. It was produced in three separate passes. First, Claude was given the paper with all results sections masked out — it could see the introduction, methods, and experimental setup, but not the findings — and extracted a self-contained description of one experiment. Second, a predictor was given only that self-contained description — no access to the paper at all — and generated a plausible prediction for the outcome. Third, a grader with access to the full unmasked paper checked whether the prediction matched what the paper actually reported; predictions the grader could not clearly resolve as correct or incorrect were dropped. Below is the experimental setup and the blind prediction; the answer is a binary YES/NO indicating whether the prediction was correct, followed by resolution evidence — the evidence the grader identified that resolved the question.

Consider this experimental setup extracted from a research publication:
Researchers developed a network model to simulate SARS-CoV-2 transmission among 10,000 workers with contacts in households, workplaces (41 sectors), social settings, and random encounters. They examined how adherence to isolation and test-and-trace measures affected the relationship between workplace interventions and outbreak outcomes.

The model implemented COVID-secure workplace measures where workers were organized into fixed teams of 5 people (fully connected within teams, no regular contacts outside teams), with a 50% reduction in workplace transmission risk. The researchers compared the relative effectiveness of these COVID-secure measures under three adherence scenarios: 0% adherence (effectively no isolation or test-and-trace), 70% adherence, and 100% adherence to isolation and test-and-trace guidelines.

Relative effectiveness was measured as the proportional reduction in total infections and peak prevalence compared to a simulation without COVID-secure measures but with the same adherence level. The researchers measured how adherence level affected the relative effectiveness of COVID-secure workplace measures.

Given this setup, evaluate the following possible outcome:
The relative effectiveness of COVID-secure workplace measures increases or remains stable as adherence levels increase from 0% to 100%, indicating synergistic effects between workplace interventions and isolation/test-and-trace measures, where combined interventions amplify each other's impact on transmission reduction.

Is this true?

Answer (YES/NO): YES